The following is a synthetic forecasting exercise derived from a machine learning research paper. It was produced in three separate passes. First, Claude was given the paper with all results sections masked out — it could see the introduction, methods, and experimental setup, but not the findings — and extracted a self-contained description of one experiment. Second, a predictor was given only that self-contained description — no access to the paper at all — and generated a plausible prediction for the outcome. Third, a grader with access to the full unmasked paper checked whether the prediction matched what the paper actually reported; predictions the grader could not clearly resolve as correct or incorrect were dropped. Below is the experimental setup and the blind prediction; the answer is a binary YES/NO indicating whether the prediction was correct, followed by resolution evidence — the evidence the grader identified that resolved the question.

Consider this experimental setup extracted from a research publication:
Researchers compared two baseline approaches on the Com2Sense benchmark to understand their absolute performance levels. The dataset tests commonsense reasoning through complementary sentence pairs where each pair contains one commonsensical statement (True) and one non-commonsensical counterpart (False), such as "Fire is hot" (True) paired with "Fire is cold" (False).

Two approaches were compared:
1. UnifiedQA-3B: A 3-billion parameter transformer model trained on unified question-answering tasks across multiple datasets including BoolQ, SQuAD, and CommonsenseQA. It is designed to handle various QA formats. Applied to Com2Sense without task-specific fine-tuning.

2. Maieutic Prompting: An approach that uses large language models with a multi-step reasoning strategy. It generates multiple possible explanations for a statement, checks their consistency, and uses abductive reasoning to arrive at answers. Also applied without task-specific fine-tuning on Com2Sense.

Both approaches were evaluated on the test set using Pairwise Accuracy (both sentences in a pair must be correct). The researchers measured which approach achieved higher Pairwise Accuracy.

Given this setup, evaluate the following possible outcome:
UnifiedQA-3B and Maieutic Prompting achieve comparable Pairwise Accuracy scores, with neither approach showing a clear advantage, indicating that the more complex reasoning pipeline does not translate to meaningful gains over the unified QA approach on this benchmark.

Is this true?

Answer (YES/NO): NO